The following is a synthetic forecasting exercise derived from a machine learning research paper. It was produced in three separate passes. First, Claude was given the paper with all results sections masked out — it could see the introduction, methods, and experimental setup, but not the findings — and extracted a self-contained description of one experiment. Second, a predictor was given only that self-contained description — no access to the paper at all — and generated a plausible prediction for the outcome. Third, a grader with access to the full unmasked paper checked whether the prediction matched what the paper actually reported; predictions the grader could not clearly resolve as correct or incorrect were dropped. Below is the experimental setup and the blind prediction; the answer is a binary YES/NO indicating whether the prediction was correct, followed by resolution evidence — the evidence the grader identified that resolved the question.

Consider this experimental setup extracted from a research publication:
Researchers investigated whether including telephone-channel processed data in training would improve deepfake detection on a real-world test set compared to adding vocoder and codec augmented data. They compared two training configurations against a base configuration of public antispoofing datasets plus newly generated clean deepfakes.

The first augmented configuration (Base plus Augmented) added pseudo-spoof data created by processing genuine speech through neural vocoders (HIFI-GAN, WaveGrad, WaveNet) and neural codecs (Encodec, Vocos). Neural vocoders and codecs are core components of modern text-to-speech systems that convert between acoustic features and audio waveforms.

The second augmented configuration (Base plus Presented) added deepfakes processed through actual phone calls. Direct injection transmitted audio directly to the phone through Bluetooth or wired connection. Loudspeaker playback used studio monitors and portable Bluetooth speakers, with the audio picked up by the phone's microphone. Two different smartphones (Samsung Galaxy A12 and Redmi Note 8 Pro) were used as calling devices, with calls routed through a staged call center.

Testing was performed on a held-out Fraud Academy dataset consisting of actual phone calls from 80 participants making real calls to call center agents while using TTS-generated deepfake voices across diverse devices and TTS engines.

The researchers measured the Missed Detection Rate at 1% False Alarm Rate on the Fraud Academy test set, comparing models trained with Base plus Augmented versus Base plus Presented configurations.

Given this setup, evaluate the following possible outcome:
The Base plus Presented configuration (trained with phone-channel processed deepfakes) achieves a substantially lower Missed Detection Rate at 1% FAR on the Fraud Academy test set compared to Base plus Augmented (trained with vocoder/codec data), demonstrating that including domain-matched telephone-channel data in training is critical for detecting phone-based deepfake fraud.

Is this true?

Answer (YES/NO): YES